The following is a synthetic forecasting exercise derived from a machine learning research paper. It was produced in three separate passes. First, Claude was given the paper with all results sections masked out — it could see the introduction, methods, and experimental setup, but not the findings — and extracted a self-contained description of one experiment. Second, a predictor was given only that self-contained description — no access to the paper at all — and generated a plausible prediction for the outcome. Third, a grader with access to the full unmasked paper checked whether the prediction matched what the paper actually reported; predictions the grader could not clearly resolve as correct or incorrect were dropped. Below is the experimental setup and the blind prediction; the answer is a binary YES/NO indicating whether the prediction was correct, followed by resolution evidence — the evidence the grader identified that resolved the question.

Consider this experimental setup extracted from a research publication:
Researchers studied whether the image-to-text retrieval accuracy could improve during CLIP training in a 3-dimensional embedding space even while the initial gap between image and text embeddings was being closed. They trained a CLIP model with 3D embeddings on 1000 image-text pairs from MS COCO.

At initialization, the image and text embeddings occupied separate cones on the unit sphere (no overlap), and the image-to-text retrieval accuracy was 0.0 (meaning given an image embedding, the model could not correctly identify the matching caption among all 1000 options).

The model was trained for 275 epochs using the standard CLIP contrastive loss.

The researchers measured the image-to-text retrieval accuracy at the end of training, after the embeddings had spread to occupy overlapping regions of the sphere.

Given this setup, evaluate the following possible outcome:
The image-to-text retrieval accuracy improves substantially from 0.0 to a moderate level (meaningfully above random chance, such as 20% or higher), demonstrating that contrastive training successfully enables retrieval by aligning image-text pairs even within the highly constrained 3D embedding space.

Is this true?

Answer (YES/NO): YES